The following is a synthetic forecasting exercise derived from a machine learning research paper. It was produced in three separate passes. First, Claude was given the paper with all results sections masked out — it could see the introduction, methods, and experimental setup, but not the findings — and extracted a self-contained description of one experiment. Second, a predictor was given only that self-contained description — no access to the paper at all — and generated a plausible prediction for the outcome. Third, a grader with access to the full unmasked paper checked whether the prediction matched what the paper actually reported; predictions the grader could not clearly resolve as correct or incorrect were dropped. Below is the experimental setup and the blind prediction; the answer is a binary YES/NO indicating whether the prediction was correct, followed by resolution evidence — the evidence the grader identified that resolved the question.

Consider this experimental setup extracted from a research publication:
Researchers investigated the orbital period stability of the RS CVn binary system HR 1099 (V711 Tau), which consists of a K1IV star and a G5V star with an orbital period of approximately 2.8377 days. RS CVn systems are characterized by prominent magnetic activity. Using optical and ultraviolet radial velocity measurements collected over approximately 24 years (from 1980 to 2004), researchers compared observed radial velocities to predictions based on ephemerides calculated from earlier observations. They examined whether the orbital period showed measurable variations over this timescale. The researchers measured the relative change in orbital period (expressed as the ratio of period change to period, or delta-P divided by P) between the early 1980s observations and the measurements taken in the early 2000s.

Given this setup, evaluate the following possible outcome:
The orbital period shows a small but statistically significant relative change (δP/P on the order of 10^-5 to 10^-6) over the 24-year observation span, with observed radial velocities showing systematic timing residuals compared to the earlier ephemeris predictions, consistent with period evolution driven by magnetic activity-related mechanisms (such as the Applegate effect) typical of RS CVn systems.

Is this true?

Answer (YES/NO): NO